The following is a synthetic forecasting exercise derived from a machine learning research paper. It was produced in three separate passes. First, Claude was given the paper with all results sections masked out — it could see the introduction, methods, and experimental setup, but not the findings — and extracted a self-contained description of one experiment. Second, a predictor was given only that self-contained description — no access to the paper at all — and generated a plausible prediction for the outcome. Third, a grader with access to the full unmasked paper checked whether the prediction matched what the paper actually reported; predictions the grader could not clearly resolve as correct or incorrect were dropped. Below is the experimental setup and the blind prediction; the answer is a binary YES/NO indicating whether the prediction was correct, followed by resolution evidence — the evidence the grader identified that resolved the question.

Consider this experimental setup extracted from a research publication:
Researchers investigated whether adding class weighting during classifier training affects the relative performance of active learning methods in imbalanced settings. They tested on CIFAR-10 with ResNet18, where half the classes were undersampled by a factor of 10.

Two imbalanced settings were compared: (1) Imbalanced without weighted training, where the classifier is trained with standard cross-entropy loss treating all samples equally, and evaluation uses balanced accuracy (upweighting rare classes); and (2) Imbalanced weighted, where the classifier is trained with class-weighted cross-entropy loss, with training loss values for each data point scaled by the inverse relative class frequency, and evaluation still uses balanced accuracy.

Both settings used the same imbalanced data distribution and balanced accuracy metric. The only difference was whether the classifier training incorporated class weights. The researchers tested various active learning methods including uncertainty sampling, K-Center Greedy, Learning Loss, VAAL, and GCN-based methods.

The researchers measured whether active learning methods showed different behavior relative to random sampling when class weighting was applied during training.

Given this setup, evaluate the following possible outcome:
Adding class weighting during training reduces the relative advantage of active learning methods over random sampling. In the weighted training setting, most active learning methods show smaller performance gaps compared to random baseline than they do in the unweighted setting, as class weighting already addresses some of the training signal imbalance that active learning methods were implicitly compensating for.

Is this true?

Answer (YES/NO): YES